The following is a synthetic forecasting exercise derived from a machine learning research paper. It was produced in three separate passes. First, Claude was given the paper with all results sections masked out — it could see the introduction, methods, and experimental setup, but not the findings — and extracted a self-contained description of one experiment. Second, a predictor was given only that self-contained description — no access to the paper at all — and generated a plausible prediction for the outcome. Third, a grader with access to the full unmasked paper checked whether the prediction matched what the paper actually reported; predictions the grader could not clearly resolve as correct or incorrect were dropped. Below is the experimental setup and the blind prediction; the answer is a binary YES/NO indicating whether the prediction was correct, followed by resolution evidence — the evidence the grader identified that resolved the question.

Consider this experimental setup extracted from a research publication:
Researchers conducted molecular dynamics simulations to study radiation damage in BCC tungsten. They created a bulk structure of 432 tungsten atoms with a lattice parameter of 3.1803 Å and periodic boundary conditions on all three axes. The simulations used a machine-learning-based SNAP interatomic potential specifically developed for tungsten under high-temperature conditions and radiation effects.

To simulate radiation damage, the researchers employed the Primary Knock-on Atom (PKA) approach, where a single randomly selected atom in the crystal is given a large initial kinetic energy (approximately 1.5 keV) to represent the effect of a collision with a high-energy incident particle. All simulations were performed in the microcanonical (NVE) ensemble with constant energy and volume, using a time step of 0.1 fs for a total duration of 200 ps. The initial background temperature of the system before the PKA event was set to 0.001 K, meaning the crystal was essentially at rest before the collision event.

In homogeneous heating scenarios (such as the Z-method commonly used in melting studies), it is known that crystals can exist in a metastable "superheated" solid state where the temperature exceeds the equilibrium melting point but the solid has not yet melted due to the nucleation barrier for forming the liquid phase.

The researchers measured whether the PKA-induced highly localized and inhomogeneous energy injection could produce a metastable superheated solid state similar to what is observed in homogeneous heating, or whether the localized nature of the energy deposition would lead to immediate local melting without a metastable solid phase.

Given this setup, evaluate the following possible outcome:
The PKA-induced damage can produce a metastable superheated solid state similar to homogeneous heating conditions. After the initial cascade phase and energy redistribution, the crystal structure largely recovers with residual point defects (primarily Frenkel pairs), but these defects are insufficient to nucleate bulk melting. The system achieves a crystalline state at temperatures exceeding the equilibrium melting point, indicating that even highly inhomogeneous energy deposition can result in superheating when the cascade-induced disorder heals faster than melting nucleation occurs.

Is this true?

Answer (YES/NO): YES